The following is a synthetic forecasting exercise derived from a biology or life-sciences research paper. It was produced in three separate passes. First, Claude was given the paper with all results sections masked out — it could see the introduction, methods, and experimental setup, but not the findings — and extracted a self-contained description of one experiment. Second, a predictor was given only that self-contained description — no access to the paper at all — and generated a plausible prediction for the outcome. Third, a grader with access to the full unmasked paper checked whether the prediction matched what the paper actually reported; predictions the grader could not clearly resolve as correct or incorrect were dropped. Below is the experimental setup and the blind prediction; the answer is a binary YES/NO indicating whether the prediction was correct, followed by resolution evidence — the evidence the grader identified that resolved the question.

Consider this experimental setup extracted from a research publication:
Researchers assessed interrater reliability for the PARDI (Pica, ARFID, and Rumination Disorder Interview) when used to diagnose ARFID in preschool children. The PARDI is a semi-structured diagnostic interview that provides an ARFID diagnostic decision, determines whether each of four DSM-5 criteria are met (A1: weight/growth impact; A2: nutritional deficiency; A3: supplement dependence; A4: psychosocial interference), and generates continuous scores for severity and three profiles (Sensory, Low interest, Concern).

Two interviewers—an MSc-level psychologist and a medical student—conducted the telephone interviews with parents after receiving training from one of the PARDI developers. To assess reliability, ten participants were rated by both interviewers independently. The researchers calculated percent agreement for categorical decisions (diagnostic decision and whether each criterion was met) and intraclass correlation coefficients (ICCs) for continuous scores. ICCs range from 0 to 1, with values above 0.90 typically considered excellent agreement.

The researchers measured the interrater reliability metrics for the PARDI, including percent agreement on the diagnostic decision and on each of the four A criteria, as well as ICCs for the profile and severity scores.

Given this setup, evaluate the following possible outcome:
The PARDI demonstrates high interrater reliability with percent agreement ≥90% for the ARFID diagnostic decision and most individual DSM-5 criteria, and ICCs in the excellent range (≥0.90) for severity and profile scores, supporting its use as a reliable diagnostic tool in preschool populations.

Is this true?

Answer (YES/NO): YES